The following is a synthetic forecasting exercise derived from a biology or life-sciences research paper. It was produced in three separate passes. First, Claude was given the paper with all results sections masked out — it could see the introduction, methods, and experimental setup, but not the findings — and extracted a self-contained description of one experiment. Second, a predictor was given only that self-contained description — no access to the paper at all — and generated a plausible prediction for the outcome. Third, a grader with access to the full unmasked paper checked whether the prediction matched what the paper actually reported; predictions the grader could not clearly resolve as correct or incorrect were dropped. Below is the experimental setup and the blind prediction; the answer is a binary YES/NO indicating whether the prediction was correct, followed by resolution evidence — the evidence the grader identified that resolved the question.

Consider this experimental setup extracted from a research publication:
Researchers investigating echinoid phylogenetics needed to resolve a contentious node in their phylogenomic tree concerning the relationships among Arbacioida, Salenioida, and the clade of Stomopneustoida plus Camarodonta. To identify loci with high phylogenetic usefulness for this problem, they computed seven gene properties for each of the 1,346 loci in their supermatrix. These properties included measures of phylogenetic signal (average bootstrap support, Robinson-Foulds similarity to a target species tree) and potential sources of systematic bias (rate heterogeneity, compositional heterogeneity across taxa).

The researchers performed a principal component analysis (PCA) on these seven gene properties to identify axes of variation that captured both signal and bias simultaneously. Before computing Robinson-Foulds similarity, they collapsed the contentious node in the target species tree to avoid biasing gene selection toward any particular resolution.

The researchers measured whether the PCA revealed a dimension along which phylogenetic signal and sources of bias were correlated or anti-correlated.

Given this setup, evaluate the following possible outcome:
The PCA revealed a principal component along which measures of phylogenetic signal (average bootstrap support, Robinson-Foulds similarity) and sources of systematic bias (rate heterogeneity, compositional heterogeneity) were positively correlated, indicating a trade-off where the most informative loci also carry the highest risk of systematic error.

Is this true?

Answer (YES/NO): NO